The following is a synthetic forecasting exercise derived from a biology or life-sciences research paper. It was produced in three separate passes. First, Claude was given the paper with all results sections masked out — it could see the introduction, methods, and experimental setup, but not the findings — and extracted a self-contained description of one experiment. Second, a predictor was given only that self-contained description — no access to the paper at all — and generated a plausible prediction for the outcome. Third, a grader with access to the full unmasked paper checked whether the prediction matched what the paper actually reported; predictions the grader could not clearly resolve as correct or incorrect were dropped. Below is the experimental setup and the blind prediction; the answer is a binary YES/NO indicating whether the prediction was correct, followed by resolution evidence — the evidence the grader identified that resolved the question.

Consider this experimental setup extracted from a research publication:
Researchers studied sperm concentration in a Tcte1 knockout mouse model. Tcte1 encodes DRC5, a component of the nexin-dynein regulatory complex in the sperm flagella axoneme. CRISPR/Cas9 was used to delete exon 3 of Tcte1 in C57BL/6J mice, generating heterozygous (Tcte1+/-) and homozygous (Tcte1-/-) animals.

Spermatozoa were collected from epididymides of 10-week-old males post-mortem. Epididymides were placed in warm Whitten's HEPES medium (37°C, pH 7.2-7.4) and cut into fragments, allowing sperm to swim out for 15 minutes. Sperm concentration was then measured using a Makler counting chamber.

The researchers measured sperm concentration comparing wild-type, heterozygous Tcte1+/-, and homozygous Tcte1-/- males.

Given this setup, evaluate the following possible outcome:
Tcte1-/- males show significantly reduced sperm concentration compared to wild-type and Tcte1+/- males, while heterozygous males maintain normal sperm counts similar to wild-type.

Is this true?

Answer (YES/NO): NO